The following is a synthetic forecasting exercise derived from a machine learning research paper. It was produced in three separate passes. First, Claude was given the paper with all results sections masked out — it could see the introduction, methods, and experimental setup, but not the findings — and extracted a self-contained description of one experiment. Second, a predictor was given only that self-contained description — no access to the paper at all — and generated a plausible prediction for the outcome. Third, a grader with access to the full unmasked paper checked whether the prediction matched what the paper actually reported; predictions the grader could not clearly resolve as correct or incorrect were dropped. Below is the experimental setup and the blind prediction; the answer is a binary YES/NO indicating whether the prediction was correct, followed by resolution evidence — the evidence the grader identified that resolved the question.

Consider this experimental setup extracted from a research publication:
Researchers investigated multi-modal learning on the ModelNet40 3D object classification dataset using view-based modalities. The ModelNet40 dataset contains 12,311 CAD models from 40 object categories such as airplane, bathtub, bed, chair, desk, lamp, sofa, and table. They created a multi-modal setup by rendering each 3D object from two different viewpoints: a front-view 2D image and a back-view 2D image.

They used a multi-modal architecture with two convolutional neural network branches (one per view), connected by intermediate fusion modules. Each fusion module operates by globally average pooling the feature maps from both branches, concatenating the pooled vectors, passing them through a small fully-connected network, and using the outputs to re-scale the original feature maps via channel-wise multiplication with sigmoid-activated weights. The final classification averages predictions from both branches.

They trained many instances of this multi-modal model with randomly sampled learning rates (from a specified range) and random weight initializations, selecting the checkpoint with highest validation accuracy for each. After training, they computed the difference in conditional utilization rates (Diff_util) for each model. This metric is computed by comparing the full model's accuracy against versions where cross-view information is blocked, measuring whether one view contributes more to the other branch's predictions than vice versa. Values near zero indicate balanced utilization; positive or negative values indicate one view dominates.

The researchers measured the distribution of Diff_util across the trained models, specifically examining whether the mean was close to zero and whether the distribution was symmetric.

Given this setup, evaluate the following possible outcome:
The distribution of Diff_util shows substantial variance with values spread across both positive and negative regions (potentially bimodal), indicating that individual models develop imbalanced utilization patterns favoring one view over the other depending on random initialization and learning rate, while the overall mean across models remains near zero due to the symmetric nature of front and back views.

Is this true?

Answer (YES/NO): NO